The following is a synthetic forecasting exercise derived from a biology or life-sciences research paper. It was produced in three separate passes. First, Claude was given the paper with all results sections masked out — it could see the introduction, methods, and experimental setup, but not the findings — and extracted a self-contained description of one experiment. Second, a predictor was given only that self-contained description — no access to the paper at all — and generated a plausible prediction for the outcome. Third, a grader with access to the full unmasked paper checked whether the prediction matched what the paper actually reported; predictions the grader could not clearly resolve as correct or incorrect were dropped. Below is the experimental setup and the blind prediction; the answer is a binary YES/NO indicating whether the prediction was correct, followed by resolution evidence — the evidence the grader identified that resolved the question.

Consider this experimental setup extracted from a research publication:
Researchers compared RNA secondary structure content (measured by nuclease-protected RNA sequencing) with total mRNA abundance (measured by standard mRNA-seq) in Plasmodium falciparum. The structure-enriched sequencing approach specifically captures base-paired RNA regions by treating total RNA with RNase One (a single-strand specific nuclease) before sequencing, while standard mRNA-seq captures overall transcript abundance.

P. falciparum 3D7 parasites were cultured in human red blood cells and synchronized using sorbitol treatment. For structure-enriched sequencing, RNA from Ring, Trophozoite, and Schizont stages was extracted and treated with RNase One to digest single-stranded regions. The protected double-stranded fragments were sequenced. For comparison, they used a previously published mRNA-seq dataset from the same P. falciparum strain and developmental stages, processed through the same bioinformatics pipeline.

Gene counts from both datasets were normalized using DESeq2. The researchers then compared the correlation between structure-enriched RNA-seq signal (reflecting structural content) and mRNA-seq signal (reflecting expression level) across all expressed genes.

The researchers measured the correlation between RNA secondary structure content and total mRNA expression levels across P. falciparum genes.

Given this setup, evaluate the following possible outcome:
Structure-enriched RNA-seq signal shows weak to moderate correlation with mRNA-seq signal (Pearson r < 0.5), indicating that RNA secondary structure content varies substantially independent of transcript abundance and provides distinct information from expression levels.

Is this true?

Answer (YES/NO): NO